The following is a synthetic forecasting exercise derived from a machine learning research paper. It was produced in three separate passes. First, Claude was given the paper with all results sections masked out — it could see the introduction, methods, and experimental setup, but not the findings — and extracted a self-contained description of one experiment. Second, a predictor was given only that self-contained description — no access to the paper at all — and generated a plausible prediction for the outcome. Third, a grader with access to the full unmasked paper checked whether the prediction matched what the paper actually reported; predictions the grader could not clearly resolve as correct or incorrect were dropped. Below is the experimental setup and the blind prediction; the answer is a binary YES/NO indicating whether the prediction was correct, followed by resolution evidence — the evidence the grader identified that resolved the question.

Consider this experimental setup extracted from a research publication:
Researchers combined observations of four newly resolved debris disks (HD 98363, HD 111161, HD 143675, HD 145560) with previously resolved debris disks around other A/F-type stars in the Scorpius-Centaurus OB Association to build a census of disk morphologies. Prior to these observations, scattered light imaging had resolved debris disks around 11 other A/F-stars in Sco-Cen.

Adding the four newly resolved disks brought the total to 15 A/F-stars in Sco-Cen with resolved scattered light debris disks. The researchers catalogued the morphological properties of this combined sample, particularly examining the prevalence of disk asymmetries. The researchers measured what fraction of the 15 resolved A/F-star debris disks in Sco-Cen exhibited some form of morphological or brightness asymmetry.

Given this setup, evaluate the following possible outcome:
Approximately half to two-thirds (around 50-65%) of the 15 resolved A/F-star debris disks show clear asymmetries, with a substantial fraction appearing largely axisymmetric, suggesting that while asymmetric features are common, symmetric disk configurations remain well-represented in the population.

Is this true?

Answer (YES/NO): YES